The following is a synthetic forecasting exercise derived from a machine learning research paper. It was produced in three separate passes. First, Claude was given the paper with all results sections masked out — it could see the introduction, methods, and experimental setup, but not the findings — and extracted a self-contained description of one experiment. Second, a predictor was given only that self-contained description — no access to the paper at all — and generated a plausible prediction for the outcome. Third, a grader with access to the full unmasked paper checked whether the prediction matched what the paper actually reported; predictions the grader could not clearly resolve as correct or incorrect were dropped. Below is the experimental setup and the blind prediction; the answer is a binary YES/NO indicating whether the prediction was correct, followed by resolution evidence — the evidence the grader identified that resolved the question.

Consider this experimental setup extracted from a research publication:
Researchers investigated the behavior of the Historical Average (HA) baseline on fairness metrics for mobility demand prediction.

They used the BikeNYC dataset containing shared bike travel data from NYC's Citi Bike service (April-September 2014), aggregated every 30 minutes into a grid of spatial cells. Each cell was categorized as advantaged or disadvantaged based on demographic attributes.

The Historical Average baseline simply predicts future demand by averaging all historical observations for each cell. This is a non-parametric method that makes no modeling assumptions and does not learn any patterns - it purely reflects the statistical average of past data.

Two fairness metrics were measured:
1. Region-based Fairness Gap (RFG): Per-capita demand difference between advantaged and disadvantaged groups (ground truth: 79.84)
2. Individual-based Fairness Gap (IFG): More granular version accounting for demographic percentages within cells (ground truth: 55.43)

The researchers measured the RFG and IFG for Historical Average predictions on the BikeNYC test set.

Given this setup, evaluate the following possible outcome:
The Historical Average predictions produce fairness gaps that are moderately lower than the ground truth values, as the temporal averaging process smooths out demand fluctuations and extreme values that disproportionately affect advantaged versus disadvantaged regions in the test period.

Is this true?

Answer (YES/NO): YES